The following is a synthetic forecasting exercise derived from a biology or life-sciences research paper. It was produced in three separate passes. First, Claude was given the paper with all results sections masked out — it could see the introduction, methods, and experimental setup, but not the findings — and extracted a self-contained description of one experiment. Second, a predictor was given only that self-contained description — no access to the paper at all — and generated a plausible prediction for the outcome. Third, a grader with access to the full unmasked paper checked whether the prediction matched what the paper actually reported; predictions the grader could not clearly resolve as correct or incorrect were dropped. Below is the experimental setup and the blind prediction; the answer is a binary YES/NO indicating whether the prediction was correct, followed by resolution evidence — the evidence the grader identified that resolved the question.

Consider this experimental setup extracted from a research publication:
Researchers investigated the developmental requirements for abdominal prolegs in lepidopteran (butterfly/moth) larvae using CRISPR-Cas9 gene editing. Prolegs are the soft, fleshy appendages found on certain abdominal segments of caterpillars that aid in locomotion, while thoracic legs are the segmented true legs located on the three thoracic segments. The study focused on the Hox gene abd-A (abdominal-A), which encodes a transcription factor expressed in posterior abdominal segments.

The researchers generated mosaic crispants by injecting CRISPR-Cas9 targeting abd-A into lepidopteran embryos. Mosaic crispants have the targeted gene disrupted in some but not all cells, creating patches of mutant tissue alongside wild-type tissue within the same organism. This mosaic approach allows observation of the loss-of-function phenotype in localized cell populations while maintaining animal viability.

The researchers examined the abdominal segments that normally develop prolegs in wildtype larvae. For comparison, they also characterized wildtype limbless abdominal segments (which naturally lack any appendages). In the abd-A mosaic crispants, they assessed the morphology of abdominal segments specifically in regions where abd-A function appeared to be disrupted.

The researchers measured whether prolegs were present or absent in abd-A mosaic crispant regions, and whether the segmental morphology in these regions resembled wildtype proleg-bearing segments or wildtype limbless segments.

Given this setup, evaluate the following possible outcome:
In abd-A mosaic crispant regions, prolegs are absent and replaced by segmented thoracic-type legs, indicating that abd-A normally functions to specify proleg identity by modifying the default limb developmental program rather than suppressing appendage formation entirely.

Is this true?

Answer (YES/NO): NO